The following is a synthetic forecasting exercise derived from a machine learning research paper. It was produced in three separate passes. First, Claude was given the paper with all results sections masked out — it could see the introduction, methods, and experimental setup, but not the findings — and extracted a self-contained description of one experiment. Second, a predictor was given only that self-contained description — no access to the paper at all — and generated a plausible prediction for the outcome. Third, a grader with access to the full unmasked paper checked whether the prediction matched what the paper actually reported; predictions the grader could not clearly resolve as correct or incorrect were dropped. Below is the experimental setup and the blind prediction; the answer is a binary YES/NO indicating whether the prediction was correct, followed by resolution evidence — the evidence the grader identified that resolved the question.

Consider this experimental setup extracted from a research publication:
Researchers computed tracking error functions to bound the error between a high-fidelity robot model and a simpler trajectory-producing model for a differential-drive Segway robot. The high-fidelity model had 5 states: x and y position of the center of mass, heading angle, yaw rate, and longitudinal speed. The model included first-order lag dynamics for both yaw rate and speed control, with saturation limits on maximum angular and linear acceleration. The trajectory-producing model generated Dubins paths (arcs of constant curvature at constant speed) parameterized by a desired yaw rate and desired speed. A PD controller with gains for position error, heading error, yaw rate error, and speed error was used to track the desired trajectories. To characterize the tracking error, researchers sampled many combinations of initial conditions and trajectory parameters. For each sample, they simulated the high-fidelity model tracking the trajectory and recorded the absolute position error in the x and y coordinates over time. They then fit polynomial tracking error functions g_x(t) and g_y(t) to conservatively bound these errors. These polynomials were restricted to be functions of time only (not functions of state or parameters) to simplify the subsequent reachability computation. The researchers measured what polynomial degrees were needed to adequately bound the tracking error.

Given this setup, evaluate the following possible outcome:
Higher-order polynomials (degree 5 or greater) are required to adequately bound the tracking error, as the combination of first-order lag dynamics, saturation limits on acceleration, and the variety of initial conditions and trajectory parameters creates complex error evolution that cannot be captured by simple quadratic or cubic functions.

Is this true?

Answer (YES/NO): NO